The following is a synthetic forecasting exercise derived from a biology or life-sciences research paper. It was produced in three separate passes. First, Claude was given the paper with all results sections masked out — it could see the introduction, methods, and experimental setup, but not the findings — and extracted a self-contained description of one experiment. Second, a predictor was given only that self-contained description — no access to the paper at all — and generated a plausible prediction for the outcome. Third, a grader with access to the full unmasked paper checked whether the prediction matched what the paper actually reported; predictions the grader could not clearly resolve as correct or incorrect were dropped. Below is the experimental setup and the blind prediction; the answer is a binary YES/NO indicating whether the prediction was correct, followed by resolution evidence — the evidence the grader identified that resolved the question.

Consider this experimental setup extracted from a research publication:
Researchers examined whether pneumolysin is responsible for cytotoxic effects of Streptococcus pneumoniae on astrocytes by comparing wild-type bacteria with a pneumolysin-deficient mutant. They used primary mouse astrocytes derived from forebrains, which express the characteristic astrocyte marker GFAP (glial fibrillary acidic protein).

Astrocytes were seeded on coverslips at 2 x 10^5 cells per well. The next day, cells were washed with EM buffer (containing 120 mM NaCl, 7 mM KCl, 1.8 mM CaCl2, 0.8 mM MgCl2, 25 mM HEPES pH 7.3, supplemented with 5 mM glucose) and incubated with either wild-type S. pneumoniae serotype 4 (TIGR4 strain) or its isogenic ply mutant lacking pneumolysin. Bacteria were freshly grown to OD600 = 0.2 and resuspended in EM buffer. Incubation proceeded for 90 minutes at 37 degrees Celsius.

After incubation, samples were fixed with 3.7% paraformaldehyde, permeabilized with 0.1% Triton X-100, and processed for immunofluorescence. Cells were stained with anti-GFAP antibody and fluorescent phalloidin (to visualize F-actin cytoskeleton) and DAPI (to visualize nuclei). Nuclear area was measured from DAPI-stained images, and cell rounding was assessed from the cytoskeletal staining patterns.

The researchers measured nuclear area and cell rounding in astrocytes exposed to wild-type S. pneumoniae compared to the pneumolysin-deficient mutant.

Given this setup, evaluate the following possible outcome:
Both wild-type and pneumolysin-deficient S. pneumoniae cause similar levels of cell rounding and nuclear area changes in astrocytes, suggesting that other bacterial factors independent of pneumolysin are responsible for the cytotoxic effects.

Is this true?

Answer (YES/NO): NO